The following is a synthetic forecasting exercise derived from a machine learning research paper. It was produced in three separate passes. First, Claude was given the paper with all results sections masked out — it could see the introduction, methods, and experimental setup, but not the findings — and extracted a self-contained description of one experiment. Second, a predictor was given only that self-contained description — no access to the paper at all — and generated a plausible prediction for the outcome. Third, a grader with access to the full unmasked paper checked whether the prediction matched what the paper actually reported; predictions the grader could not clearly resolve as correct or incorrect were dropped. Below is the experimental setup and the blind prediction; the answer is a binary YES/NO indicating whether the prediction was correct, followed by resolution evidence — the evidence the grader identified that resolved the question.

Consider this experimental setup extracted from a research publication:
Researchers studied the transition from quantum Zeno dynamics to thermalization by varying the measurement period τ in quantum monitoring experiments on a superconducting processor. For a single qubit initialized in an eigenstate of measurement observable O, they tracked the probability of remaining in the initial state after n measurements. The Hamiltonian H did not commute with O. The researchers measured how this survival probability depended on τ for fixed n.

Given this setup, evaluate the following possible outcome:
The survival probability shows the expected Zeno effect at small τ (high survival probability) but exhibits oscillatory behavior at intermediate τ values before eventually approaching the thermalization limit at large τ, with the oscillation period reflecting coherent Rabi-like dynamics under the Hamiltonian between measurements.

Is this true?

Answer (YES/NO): NO